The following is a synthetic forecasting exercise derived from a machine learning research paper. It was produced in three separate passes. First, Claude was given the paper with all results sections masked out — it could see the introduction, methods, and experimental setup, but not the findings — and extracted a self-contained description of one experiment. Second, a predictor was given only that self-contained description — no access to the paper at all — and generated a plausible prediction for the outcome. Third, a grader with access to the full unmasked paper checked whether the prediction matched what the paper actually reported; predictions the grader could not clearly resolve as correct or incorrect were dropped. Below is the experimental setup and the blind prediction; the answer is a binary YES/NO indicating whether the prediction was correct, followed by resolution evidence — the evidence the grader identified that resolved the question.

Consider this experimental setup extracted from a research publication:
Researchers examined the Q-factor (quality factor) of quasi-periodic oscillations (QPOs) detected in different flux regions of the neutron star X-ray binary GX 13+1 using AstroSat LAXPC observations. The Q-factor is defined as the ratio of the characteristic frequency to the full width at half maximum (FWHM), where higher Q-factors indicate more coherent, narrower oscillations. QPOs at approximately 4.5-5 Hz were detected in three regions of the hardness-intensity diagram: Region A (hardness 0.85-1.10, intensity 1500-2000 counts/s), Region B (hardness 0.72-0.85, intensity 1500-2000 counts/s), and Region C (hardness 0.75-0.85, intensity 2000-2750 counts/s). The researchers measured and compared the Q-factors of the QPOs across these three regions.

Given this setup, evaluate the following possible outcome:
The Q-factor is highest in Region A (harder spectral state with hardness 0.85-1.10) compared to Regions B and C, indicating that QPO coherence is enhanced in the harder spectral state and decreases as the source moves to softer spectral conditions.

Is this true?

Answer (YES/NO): NO